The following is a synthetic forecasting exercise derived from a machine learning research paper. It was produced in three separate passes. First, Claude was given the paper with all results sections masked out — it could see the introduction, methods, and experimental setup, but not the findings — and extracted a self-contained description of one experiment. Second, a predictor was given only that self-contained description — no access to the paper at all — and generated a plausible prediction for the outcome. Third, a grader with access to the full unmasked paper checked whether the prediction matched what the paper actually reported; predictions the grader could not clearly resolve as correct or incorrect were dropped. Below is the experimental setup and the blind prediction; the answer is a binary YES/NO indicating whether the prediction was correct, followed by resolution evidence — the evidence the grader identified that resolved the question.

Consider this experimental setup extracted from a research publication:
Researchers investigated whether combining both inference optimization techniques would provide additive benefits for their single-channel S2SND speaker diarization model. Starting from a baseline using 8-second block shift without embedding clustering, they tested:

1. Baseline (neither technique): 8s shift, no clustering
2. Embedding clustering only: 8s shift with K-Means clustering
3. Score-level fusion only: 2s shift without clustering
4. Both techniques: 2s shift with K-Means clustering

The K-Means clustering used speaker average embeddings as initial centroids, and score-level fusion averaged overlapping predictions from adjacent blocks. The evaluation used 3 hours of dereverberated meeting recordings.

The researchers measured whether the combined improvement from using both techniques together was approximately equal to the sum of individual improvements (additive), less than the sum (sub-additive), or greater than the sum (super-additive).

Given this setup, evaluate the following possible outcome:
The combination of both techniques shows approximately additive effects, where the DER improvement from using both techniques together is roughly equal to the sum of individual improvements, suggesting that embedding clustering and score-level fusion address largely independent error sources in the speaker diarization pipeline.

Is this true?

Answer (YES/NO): NO